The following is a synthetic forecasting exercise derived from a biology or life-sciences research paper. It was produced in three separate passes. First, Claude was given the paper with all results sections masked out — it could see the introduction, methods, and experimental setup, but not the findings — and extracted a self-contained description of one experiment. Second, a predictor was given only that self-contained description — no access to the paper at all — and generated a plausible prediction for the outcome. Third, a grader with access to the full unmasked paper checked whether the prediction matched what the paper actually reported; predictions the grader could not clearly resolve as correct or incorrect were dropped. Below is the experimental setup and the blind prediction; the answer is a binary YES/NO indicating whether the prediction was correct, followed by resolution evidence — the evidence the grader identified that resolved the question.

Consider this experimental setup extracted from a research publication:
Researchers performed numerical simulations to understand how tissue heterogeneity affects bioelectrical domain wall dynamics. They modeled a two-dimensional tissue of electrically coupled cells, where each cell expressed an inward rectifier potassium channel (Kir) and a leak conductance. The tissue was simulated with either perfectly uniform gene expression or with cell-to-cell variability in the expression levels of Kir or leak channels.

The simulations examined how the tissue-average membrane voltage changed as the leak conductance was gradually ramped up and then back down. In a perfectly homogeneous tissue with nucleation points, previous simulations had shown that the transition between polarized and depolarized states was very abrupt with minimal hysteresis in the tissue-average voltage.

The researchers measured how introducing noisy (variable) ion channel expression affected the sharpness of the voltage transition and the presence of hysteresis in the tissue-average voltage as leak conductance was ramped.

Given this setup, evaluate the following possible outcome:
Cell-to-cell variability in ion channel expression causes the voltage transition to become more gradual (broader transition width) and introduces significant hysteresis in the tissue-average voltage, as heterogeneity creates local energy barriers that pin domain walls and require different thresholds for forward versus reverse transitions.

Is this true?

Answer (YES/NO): NO